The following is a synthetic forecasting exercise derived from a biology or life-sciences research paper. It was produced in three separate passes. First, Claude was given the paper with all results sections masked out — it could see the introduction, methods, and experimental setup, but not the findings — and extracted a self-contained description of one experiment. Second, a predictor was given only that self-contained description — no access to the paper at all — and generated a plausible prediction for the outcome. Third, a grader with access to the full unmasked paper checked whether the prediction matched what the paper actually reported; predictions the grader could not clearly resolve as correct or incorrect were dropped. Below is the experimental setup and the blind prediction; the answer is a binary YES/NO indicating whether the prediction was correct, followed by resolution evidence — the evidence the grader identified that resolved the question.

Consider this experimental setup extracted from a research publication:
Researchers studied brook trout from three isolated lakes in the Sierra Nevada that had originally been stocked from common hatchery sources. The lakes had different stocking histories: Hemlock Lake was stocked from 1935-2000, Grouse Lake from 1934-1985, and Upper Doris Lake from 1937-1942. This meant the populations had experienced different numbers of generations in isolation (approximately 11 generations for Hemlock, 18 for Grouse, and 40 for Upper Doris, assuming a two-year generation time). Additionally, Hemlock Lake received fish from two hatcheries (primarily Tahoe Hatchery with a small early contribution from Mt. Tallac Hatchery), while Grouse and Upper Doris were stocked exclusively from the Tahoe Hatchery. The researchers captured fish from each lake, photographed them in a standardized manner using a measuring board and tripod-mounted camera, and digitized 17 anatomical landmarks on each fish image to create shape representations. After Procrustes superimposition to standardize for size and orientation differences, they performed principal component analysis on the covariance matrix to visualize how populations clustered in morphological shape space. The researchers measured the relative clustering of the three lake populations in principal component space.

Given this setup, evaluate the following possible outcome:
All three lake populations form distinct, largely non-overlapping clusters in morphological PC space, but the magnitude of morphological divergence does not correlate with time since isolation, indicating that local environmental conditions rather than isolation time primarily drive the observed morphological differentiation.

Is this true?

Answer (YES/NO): NO